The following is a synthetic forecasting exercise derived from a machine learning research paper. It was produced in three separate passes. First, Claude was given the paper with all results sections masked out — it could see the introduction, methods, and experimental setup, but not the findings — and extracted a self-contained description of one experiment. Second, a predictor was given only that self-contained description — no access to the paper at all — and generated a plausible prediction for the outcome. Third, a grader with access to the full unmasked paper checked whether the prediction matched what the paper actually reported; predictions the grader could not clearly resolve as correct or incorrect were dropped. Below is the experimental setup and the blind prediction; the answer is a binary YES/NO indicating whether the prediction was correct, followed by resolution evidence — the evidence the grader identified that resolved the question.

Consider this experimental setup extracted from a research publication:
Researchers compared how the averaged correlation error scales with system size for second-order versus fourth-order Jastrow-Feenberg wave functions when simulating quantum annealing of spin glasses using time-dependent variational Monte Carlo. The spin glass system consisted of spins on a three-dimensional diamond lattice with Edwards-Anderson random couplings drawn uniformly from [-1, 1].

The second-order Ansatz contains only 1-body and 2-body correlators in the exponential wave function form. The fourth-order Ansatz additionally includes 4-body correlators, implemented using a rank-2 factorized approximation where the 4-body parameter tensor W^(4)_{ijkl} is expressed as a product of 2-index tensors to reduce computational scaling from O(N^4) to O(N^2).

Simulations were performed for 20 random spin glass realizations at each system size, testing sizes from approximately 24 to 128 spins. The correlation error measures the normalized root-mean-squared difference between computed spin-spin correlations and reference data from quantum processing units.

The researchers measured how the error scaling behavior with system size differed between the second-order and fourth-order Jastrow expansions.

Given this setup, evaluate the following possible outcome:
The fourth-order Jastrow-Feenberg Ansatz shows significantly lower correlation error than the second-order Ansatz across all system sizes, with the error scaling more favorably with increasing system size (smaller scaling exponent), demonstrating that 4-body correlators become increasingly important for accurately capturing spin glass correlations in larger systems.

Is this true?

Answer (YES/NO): YES